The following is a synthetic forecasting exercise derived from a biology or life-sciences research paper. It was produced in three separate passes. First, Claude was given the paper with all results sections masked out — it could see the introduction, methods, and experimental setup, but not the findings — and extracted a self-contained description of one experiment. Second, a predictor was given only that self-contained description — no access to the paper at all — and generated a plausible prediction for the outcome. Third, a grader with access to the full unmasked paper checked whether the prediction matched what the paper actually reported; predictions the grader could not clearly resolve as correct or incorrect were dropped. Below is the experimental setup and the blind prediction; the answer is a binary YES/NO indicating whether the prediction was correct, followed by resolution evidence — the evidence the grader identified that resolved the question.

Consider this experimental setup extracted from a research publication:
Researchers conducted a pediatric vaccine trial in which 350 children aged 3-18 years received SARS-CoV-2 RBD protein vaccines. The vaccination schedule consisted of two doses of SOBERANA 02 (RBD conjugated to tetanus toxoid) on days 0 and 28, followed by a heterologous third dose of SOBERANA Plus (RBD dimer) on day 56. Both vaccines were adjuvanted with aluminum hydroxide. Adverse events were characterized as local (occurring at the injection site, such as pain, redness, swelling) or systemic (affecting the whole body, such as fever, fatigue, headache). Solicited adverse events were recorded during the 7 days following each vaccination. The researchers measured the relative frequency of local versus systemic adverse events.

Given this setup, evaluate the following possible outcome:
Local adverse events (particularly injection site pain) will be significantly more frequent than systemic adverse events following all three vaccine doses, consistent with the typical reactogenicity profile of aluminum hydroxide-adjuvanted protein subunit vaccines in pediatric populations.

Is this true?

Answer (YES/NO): YES